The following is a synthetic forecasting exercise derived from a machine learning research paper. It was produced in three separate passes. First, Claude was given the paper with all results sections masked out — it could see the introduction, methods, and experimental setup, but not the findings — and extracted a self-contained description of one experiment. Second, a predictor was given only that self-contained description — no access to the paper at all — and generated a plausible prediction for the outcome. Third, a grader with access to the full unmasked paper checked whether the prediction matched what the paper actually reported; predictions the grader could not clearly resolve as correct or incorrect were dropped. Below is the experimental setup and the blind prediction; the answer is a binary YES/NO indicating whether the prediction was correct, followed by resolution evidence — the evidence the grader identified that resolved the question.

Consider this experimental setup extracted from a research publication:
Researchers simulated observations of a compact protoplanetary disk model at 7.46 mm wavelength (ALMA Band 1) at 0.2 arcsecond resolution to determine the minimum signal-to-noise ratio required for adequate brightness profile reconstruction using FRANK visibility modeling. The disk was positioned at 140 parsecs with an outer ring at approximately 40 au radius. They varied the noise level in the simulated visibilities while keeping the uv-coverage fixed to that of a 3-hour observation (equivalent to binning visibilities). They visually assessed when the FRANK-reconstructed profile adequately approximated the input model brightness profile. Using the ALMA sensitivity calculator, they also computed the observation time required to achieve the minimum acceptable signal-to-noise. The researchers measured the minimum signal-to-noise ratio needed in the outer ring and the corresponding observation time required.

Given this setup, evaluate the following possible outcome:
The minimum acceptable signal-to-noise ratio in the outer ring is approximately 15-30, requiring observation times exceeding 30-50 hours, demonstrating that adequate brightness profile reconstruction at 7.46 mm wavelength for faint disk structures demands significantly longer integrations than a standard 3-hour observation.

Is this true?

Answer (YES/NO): NO